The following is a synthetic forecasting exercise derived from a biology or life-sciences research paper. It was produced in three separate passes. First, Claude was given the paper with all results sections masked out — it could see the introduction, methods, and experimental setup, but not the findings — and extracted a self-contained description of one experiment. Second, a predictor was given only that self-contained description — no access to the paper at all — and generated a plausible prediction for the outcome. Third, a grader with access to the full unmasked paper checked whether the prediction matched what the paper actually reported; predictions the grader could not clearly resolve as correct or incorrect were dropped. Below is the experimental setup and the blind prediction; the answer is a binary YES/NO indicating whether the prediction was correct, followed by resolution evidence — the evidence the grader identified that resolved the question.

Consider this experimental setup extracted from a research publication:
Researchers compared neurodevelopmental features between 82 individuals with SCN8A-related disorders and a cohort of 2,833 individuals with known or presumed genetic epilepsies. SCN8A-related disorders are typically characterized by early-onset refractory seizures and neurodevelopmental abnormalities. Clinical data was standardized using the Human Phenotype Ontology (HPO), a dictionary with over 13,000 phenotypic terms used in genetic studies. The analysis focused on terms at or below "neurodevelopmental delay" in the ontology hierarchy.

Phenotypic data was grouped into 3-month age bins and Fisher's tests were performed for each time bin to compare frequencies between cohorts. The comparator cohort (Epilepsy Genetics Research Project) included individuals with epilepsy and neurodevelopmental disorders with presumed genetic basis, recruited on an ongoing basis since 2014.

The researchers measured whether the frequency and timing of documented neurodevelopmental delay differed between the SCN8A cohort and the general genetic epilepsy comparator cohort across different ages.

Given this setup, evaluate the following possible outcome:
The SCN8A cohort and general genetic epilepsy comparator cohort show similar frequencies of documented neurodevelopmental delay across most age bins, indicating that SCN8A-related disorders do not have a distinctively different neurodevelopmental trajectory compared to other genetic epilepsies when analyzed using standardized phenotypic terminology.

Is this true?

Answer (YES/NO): NO